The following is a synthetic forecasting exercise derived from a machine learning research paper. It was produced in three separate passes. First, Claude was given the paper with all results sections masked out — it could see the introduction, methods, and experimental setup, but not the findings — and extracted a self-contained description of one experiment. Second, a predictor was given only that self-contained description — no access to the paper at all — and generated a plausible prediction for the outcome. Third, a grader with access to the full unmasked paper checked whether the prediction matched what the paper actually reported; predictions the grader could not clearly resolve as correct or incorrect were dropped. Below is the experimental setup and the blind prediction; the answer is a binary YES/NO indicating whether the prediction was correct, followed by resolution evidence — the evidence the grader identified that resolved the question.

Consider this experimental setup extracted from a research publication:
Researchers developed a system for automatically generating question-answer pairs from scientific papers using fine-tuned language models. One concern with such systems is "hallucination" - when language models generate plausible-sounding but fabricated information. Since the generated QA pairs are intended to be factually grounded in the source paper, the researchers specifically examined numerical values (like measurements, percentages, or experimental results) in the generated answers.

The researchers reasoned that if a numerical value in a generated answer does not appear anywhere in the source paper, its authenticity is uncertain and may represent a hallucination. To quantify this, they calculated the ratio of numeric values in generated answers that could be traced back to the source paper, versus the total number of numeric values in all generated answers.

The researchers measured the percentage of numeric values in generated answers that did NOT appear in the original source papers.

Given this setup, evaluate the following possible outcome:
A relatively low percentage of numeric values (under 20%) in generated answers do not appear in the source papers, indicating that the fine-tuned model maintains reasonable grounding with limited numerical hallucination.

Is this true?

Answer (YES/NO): YES